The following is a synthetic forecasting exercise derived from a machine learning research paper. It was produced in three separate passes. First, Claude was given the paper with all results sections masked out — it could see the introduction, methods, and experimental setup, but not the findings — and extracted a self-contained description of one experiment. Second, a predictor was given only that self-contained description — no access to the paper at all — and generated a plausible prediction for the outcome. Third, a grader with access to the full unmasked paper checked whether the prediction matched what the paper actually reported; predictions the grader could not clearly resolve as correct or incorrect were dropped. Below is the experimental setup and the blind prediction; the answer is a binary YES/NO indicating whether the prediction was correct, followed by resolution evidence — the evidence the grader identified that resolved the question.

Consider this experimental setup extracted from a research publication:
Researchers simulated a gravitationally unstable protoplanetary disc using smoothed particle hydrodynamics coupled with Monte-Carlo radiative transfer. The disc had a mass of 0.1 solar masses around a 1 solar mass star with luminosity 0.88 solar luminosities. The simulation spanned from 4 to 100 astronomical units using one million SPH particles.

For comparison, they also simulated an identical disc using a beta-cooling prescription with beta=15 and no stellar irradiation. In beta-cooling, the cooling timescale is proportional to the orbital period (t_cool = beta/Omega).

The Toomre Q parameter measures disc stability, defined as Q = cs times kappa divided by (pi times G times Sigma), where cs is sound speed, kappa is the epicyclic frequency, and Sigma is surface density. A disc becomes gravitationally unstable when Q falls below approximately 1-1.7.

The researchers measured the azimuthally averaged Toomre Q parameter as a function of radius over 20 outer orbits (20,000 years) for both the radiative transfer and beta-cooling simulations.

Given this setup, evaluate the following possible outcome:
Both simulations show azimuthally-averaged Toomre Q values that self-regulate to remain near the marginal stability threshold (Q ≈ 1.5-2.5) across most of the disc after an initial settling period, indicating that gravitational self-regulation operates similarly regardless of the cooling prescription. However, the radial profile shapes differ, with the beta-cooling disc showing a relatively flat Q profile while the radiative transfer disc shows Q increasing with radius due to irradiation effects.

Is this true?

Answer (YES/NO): NO